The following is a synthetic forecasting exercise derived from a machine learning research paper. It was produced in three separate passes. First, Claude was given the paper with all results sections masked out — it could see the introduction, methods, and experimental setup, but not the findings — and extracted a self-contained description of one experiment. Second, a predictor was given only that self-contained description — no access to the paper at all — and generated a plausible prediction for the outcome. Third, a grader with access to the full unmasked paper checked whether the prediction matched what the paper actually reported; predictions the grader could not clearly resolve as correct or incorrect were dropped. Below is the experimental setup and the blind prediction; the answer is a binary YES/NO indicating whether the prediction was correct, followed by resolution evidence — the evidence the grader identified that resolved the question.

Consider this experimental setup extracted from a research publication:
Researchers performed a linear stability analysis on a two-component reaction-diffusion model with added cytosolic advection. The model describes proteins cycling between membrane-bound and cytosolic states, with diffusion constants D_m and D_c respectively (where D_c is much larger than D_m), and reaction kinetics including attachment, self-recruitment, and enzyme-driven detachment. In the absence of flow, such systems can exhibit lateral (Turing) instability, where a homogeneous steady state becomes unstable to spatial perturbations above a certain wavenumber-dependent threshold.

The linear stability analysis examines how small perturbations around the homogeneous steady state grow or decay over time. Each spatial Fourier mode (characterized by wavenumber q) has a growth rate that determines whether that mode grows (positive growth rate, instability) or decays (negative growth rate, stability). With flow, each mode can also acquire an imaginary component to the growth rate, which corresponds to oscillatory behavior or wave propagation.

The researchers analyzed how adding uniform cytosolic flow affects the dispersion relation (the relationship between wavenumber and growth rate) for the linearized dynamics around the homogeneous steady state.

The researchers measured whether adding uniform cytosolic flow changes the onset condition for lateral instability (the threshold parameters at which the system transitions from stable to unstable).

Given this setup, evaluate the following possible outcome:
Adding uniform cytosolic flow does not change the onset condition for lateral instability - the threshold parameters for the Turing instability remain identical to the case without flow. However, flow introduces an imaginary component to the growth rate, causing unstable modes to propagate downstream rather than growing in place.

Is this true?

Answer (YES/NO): NO